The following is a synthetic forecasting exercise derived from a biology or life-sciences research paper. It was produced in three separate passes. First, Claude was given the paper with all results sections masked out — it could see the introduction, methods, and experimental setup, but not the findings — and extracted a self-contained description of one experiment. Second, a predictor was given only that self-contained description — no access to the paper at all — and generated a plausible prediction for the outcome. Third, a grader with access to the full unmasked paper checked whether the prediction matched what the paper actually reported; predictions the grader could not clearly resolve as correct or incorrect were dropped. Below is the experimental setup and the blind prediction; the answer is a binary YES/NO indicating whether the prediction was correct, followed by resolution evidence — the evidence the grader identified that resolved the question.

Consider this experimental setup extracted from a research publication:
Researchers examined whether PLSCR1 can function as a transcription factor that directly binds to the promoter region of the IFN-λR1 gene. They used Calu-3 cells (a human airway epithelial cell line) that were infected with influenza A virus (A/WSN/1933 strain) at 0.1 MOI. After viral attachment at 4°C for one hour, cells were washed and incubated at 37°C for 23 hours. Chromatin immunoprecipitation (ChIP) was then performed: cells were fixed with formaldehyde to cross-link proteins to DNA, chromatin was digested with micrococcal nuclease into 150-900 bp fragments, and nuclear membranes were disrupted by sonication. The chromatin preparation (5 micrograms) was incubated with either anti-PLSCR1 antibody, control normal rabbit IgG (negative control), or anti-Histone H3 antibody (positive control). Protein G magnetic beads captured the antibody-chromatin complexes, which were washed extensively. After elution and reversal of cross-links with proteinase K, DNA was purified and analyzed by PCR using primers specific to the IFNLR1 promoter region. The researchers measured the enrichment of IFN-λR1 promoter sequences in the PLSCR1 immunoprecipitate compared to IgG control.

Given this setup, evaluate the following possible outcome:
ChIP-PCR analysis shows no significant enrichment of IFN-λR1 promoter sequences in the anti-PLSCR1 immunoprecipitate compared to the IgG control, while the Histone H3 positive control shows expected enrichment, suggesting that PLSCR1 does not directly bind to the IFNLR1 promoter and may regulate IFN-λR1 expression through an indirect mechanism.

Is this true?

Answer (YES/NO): NO